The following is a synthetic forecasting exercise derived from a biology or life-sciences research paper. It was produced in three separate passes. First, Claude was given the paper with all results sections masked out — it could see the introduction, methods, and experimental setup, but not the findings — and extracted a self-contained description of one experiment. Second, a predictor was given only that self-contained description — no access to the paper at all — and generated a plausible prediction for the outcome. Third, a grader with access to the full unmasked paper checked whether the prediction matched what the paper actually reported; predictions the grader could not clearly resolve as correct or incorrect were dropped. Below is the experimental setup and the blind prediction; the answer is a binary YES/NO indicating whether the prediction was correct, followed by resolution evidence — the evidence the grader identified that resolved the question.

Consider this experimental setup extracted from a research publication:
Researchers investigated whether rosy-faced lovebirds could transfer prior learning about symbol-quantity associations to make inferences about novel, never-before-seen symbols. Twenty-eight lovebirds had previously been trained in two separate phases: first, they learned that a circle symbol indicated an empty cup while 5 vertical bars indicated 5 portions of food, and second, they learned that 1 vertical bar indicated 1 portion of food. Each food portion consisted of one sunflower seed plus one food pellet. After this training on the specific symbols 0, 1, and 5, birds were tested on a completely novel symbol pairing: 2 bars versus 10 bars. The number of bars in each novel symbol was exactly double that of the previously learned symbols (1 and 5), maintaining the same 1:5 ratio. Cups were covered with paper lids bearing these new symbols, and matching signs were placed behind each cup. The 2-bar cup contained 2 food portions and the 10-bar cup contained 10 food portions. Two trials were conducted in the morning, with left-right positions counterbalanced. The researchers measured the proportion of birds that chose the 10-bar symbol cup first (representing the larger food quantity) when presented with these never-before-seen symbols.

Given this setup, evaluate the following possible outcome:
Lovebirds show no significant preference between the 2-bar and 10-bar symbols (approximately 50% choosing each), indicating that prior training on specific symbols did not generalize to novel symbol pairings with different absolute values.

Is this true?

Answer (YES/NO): NO